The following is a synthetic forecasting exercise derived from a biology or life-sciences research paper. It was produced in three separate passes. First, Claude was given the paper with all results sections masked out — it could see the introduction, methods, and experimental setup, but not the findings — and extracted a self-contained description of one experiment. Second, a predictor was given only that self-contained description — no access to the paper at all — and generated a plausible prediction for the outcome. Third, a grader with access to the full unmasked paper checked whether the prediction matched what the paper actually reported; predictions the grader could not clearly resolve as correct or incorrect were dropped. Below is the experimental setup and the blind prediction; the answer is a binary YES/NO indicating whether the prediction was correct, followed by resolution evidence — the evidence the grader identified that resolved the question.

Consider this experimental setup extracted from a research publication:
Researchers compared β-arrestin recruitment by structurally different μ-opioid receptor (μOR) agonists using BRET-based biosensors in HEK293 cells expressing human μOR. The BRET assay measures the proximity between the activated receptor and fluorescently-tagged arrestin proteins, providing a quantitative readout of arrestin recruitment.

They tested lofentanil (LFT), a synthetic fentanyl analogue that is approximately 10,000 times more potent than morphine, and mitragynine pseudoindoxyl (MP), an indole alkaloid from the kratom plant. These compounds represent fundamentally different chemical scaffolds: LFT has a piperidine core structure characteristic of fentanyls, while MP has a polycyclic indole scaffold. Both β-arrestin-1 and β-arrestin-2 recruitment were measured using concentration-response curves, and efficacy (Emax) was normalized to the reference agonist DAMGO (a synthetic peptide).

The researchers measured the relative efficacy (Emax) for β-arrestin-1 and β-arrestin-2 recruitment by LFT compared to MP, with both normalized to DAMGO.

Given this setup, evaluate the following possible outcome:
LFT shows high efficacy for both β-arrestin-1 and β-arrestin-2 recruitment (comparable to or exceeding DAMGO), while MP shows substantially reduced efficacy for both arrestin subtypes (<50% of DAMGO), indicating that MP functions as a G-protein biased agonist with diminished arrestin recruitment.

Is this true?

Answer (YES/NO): YES